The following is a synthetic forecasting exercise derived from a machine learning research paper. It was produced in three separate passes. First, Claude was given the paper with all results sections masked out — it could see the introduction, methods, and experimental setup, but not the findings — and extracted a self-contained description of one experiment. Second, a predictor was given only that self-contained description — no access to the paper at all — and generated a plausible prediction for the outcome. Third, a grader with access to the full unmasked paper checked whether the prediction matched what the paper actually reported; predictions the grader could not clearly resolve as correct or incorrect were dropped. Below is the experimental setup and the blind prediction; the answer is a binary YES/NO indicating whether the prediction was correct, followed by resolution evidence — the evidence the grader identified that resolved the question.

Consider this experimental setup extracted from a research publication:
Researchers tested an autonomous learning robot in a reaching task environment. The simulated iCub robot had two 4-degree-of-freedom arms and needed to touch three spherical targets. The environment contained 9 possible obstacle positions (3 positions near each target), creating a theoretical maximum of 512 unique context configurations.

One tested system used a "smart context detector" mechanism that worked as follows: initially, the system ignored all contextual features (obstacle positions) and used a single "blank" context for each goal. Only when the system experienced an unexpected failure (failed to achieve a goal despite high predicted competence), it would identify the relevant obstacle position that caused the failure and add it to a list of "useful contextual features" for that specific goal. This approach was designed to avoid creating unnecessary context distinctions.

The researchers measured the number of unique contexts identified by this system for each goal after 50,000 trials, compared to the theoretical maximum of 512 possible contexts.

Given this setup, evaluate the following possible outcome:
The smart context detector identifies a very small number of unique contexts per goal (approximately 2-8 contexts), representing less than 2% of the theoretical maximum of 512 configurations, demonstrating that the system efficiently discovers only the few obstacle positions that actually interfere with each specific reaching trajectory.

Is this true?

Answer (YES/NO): YES